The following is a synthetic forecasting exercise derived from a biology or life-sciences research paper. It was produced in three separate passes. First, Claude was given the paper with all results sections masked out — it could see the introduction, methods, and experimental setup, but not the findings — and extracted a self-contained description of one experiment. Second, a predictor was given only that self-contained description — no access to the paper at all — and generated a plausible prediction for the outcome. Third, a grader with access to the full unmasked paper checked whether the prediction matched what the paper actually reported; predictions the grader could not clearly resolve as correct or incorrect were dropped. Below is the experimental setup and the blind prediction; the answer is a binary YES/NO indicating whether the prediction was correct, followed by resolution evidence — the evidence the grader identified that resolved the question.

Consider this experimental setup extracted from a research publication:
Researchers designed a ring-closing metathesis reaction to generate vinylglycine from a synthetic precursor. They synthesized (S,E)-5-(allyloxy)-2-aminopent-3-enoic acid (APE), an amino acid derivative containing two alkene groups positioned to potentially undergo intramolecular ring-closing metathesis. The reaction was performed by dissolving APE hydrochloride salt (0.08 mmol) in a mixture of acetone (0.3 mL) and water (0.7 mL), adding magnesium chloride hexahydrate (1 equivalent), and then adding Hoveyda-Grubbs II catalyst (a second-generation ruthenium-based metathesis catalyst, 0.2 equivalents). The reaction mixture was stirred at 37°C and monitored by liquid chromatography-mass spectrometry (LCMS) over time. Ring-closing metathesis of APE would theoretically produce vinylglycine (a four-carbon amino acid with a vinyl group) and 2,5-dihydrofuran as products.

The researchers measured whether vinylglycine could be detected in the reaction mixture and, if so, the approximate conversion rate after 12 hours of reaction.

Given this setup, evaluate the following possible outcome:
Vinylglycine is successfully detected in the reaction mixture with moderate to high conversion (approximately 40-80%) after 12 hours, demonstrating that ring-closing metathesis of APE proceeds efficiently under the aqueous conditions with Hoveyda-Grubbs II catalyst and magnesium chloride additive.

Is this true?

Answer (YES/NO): YES